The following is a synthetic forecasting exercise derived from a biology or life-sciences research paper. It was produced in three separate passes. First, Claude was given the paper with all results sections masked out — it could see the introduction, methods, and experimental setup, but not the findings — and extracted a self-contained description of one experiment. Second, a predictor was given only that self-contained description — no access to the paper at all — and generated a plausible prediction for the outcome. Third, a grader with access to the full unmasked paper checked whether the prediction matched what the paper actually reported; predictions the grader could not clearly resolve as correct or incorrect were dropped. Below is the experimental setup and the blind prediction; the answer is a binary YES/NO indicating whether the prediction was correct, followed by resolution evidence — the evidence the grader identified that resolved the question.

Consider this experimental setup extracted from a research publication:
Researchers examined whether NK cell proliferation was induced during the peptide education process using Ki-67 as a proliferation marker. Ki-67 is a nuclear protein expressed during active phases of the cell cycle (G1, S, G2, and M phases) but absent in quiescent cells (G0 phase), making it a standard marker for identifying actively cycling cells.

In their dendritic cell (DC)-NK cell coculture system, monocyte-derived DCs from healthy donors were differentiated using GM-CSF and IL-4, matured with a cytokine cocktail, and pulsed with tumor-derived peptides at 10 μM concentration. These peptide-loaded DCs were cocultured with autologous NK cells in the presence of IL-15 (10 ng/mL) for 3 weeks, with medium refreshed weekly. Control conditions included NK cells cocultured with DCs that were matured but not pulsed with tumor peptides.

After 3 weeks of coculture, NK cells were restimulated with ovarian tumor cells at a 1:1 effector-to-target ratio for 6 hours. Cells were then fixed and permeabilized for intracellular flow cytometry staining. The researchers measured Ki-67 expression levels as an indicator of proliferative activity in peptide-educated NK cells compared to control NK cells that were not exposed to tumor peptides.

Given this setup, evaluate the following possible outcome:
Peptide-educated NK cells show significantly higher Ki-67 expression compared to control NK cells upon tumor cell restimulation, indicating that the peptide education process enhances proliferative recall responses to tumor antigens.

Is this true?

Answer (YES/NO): YES